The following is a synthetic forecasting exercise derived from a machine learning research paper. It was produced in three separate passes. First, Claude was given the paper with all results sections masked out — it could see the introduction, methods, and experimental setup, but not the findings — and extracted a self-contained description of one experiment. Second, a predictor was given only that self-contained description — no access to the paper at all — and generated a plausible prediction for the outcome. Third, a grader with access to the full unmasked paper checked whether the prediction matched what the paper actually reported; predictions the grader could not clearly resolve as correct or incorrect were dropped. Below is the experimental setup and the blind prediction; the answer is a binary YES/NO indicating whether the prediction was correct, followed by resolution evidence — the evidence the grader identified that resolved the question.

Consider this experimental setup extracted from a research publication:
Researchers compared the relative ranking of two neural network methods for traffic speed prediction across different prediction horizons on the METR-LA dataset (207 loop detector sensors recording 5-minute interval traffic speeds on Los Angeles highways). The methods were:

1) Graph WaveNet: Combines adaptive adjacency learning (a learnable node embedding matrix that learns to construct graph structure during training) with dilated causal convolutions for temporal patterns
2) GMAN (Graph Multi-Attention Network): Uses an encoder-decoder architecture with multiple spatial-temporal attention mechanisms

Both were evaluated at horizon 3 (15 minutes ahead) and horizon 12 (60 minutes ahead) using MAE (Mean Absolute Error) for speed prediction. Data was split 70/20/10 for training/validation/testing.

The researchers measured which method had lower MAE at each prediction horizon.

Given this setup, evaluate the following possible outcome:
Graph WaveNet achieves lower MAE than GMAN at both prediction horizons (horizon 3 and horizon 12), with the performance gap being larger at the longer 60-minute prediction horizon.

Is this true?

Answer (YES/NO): NO